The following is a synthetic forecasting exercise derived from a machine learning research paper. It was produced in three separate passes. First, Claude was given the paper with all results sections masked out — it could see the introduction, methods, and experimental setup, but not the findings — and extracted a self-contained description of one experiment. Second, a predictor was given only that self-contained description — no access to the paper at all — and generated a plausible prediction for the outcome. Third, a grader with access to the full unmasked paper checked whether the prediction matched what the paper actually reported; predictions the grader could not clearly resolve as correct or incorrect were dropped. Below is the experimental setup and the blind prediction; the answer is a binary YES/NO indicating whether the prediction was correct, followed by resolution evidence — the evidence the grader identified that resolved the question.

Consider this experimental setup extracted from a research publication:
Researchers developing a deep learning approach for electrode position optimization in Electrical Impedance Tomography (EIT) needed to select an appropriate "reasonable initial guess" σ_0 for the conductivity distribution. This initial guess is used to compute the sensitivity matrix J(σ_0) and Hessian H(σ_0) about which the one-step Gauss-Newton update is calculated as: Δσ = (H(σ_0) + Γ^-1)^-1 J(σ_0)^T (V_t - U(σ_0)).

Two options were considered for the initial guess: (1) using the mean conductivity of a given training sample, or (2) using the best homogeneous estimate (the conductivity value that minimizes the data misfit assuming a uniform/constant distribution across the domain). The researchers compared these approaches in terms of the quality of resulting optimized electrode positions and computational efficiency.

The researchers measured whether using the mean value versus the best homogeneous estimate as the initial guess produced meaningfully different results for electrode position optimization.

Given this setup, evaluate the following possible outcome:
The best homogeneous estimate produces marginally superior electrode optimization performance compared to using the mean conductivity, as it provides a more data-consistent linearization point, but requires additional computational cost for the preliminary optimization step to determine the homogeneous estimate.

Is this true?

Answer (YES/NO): NO